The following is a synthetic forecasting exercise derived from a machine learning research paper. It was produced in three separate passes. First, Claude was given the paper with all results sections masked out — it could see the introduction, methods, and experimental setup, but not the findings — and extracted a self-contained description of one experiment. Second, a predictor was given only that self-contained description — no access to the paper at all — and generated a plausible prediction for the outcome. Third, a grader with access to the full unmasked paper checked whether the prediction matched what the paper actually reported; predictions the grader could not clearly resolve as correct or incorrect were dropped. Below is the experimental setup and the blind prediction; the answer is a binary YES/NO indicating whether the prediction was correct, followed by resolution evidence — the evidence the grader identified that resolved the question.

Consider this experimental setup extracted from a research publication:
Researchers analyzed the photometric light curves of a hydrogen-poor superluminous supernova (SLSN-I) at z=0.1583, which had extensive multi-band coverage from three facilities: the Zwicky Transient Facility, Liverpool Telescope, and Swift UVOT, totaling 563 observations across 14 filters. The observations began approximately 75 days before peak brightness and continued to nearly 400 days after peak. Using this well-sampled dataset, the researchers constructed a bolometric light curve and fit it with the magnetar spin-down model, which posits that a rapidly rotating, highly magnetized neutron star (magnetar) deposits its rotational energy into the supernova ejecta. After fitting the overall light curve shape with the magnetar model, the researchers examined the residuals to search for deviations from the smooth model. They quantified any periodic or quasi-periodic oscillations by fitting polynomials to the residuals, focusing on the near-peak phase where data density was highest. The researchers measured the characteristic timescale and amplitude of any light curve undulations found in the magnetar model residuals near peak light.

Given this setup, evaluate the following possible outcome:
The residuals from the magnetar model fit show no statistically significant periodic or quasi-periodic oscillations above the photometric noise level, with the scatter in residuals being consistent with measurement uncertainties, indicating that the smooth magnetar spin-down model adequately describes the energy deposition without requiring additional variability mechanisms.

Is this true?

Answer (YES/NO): NO